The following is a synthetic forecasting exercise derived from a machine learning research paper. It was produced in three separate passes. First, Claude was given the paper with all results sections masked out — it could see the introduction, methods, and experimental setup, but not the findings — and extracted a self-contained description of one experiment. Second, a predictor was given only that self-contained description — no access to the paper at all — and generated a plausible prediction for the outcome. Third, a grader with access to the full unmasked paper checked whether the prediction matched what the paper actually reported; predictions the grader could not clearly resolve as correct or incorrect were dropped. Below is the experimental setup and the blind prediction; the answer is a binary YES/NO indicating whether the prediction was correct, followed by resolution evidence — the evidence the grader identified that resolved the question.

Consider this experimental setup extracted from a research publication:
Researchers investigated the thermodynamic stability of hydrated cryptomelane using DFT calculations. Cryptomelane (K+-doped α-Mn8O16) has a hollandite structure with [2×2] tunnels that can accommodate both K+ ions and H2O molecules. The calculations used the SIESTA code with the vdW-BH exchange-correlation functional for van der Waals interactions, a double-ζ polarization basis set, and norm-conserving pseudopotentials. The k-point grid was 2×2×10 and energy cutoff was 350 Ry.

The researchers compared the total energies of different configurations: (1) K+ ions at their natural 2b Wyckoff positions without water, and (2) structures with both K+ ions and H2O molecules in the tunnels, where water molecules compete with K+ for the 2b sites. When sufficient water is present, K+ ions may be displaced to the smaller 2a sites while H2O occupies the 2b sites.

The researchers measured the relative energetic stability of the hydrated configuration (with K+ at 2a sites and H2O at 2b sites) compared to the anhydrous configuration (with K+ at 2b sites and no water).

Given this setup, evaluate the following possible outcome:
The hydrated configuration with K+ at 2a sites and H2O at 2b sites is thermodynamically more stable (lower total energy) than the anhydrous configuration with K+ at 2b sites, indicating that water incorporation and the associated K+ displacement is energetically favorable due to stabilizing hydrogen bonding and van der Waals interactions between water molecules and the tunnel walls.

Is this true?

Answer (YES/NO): NO